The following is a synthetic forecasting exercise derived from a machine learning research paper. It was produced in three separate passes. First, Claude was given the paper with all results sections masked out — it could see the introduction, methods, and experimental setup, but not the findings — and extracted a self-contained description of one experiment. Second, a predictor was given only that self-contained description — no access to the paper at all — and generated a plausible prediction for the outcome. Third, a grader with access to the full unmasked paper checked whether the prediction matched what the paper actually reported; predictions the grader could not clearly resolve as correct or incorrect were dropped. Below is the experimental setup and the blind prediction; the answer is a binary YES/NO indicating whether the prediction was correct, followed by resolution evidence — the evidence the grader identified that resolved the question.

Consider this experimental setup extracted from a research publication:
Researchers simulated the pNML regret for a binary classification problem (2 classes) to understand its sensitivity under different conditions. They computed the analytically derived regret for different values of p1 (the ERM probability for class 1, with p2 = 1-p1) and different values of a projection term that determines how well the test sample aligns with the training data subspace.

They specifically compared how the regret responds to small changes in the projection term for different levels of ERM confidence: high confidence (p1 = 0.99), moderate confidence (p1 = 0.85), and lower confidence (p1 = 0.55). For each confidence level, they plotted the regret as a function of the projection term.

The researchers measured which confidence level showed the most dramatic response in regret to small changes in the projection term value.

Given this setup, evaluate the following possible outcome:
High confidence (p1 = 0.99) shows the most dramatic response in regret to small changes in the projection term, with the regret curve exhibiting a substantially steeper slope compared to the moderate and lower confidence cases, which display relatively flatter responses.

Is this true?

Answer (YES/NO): YES